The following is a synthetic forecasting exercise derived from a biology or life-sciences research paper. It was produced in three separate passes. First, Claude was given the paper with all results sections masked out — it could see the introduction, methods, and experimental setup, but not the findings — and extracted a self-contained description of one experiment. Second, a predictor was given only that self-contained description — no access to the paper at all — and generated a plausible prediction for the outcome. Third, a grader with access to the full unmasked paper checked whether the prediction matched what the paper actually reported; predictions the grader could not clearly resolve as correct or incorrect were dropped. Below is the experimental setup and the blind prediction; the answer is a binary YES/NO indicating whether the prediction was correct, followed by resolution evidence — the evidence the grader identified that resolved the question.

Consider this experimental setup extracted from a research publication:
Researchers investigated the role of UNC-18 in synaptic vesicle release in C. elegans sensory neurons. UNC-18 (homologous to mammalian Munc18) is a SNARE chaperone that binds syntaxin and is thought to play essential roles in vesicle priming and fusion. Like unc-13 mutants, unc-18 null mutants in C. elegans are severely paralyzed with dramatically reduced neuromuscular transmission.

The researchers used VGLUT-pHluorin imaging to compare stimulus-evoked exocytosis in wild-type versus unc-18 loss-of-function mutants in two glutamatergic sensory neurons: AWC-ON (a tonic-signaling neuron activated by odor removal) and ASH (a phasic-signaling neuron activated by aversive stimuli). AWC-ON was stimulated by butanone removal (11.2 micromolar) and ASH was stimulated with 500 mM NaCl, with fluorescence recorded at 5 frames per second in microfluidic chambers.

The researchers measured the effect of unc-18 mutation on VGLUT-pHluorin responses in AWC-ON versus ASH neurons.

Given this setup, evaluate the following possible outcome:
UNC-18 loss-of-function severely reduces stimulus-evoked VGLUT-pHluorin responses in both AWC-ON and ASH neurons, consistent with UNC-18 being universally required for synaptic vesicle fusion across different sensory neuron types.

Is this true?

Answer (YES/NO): NO